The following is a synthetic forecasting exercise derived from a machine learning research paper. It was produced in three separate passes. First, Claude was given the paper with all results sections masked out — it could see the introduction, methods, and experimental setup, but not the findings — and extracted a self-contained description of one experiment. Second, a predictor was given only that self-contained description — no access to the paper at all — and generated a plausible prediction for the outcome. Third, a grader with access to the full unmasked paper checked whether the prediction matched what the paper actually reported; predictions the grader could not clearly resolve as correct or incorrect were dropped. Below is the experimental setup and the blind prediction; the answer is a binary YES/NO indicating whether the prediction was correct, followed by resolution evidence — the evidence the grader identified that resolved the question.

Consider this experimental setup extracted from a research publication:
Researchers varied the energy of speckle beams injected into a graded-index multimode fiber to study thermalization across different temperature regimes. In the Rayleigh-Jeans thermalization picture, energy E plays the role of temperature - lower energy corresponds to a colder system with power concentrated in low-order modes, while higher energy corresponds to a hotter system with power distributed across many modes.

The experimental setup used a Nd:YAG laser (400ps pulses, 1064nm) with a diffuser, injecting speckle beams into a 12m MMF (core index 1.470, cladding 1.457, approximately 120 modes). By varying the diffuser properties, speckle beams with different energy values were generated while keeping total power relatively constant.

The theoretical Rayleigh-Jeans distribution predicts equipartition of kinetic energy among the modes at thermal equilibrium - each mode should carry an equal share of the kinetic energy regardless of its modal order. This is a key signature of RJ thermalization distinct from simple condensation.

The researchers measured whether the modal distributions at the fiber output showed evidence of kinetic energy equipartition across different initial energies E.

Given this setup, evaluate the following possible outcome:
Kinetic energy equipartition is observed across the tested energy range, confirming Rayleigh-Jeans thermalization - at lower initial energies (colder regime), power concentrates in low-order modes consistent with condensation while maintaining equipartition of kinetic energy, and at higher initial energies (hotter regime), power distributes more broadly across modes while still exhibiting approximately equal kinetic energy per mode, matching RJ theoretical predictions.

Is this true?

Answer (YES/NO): NO